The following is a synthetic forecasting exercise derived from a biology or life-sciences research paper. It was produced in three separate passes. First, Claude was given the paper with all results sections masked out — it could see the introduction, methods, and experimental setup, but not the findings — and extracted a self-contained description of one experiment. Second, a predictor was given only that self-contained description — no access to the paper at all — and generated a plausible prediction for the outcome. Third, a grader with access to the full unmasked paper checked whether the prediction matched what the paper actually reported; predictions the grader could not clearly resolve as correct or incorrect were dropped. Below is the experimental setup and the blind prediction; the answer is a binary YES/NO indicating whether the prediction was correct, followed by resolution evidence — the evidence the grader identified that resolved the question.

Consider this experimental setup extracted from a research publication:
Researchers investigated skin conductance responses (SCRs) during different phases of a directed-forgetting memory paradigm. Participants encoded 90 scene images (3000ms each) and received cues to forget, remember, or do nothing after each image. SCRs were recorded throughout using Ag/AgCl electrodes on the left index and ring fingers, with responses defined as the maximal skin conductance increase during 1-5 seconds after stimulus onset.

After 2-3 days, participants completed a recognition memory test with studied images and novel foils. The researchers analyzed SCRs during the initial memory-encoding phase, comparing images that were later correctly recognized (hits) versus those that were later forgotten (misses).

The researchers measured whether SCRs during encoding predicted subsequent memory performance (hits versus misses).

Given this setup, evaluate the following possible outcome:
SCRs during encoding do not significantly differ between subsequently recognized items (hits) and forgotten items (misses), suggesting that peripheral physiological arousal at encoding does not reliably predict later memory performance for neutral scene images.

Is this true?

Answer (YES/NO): NO